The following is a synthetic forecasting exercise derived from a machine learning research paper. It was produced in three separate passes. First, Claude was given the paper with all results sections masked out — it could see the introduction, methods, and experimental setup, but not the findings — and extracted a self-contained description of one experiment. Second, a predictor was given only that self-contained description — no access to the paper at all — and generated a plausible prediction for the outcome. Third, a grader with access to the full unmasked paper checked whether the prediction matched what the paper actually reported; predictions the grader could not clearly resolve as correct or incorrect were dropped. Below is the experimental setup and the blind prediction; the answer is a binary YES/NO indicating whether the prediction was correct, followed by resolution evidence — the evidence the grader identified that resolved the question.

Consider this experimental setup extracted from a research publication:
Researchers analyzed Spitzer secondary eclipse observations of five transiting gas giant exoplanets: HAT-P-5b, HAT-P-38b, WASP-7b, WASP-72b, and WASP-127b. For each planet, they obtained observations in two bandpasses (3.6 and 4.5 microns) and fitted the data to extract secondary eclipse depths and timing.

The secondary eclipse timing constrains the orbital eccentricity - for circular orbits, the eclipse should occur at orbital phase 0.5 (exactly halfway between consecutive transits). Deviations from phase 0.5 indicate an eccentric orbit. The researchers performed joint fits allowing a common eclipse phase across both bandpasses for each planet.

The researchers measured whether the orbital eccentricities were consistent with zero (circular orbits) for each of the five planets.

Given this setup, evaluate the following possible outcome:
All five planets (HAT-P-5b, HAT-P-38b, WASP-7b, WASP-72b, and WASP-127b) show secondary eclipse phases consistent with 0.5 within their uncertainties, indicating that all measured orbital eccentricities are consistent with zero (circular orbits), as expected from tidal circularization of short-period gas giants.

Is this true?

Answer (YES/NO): NO